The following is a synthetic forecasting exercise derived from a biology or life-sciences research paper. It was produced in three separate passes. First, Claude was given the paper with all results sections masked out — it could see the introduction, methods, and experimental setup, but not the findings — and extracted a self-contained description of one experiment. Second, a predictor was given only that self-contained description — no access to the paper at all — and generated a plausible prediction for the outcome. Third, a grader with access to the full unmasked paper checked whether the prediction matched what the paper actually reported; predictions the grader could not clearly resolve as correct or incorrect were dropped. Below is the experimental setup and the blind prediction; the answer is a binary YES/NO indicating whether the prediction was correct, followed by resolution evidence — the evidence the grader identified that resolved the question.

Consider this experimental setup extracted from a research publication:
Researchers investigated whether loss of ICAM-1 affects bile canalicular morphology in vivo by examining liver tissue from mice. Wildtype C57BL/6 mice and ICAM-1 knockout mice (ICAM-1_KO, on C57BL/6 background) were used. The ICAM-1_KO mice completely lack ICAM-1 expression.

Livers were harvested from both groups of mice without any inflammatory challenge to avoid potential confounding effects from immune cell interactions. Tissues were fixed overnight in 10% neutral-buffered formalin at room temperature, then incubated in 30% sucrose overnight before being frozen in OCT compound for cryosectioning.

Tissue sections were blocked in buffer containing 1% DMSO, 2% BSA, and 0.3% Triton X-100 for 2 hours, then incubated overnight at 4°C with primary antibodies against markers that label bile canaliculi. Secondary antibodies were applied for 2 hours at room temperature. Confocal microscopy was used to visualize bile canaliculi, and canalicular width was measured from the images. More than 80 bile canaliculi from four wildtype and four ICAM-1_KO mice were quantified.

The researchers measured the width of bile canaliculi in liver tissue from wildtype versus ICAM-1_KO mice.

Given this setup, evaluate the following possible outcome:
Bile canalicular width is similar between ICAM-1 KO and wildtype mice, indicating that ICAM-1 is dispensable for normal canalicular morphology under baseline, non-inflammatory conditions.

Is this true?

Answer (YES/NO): NO